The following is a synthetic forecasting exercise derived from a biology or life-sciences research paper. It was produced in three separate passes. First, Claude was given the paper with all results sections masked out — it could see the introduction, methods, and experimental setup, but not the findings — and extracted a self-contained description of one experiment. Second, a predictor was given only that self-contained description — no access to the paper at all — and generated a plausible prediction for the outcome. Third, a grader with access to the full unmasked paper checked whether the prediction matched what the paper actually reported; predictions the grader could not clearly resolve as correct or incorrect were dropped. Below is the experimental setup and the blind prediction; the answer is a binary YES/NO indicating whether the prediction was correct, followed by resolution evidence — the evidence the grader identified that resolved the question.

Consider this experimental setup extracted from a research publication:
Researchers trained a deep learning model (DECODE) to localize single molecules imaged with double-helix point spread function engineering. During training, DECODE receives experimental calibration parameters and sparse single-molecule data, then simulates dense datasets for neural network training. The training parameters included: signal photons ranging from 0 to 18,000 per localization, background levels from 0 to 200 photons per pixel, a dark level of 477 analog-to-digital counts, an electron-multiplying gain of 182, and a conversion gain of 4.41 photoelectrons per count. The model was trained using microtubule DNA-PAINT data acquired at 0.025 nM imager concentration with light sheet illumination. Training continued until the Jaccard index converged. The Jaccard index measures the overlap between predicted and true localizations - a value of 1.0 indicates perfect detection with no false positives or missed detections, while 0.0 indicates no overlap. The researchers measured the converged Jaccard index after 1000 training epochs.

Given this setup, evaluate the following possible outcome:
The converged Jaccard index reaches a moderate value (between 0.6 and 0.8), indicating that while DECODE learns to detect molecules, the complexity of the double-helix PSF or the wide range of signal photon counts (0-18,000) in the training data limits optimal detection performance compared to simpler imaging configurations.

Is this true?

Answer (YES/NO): YES